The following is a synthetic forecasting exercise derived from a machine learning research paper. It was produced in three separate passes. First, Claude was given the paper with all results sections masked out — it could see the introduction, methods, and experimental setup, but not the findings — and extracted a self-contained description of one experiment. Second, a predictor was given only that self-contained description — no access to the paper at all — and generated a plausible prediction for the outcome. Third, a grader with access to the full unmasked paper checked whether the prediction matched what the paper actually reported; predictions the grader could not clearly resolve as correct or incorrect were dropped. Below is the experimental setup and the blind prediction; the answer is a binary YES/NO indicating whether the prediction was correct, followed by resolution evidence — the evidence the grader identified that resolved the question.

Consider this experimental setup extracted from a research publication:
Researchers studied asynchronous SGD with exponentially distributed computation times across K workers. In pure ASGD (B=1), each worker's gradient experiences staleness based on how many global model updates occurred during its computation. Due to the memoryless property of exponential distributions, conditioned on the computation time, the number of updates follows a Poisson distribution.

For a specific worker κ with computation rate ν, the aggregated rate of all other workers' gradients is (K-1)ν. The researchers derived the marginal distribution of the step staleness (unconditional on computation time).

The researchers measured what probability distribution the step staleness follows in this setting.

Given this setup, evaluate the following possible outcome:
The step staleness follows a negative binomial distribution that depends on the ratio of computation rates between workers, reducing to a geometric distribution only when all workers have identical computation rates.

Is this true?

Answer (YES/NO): NO